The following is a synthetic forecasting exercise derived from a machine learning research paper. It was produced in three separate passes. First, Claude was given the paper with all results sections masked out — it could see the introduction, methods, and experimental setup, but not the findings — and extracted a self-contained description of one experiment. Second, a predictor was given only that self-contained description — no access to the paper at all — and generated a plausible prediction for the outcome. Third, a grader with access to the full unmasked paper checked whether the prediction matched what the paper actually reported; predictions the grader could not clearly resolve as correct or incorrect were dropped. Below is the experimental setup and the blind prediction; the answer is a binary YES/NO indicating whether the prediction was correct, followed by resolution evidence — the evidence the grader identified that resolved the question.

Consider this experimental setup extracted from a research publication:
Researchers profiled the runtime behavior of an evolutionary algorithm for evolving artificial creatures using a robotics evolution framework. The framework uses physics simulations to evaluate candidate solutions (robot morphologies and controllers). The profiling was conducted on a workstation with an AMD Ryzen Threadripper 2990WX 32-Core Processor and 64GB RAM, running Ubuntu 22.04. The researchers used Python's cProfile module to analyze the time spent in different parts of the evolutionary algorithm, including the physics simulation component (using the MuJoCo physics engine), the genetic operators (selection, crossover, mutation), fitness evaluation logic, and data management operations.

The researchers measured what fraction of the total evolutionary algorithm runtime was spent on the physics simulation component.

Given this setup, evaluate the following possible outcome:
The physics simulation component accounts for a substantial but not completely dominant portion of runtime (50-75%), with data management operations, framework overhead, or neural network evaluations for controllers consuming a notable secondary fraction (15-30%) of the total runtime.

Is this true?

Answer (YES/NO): NO